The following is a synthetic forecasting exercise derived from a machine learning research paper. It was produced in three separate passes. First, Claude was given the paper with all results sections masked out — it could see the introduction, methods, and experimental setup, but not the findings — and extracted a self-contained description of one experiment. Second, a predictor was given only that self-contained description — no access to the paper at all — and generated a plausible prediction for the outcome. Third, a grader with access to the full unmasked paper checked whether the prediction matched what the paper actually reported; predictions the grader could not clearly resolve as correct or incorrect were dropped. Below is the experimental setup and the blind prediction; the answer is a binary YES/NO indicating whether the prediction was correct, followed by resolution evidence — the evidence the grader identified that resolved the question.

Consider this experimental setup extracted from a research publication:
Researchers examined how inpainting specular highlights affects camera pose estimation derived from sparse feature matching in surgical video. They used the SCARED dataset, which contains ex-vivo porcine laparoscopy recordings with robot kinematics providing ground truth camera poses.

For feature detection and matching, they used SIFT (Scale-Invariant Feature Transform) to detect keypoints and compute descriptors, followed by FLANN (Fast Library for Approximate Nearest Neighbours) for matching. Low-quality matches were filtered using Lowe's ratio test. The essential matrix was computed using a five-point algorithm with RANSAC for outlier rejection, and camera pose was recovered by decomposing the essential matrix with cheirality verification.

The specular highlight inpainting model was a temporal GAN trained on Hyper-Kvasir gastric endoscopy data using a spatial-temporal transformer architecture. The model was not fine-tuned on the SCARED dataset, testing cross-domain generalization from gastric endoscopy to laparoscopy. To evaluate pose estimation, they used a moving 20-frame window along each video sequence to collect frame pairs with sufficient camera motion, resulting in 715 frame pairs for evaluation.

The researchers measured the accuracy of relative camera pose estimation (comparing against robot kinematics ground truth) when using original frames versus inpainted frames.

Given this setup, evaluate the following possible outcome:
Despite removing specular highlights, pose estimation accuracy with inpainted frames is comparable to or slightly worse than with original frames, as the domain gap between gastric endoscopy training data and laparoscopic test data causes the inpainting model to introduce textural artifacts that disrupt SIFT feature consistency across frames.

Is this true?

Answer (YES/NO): NO